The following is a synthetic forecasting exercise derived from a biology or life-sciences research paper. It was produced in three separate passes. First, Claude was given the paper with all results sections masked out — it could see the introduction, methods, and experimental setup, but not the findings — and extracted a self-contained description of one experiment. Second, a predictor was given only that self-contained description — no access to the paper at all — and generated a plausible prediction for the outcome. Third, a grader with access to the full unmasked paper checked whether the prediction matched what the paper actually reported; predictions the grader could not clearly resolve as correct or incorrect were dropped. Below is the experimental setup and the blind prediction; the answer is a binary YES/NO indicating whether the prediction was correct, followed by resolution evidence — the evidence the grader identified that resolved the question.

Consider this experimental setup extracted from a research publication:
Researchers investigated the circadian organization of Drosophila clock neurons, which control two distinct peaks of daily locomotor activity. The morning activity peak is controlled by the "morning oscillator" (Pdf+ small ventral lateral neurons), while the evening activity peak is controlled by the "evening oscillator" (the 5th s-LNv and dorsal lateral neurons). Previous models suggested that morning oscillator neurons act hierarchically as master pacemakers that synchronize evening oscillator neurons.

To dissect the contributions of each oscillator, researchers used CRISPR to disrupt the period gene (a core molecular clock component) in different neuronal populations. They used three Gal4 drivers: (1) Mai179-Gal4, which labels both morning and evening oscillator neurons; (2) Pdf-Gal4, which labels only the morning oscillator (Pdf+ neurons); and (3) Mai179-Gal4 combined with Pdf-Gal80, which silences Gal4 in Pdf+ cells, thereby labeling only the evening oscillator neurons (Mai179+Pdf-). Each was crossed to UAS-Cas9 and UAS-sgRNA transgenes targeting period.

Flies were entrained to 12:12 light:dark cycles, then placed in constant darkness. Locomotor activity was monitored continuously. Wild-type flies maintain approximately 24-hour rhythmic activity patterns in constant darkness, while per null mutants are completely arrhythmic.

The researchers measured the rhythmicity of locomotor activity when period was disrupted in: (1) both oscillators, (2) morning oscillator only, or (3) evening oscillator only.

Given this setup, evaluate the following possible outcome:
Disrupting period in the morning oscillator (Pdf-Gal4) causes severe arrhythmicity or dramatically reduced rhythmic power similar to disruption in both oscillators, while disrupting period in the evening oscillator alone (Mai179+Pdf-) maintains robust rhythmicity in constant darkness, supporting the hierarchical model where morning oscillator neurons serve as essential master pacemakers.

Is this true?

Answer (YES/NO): NO